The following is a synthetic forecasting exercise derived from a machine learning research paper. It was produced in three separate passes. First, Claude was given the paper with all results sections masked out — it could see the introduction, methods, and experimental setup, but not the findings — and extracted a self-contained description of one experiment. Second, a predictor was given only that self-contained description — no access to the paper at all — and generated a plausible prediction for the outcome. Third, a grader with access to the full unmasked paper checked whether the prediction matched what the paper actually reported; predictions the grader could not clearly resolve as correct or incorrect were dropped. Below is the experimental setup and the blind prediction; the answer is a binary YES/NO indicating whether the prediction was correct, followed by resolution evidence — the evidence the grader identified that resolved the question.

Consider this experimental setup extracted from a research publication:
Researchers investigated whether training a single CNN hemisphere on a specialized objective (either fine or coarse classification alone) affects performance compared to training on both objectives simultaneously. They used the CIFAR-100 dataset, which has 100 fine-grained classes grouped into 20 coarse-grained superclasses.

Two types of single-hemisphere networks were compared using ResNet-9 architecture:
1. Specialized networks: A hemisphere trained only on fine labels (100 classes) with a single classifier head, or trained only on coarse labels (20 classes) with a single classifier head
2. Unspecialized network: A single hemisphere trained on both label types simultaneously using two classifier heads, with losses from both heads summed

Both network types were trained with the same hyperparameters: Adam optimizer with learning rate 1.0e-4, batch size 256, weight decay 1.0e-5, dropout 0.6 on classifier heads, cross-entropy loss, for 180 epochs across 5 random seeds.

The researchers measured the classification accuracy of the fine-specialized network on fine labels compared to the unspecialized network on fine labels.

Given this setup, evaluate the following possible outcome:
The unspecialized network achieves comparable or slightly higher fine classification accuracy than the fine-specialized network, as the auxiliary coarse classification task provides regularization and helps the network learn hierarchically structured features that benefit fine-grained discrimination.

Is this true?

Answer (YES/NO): YES